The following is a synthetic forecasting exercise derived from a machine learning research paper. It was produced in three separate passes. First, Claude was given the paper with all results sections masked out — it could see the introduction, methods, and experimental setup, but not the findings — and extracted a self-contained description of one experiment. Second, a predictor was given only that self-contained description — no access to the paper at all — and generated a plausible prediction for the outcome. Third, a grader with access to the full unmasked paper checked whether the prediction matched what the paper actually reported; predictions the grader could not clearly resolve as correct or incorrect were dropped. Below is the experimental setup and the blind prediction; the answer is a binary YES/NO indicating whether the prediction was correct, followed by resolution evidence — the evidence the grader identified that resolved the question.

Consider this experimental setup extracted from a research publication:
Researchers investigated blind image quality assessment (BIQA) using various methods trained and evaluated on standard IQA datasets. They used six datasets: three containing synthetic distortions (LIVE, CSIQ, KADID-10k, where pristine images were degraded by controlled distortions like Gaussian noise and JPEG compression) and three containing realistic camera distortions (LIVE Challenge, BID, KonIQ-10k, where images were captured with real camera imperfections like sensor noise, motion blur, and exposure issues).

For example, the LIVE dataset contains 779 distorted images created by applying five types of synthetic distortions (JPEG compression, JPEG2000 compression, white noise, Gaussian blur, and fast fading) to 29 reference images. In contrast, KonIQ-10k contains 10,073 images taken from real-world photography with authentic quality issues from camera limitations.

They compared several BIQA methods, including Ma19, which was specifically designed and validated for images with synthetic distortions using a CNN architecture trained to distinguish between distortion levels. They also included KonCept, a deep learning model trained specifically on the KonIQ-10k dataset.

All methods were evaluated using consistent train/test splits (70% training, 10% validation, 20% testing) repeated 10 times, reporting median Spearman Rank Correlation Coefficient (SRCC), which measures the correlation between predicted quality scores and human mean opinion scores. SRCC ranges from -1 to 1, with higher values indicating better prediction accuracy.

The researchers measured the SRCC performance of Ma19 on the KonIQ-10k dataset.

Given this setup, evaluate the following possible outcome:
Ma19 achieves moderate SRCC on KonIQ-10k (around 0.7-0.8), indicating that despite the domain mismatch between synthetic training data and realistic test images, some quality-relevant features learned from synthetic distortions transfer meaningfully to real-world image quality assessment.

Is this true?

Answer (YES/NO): NO